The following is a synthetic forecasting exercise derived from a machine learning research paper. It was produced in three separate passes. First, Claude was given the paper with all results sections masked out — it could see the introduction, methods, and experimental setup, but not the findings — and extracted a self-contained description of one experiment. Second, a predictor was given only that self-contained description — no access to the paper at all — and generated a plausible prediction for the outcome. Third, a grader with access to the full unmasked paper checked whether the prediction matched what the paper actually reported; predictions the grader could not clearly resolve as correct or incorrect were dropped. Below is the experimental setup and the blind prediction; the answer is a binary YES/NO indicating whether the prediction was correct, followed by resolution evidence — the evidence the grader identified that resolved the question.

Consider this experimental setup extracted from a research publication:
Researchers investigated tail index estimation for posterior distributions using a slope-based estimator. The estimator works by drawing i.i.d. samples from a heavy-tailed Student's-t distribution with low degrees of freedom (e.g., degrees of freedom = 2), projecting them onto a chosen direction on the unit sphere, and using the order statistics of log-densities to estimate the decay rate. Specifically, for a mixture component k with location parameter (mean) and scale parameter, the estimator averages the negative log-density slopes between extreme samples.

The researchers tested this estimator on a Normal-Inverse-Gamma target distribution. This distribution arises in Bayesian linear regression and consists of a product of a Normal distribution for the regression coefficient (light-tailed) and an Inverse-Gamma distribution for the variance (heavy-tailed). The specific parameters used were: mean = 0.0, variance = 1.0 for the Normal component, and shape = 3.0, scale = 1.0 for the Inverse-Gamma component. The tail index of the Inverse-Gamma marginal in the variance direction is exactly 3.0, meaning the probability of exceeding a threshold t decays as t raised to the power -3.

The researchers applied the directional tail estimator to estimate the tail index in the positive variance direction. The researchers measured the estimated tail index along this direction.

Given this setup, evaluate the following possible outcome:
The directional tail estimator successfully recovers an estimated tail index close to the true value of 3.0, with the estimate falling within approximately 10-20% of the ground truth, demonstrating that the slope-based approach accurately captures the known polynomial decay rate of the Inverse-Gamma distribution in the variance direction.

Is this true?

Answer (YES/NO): YES